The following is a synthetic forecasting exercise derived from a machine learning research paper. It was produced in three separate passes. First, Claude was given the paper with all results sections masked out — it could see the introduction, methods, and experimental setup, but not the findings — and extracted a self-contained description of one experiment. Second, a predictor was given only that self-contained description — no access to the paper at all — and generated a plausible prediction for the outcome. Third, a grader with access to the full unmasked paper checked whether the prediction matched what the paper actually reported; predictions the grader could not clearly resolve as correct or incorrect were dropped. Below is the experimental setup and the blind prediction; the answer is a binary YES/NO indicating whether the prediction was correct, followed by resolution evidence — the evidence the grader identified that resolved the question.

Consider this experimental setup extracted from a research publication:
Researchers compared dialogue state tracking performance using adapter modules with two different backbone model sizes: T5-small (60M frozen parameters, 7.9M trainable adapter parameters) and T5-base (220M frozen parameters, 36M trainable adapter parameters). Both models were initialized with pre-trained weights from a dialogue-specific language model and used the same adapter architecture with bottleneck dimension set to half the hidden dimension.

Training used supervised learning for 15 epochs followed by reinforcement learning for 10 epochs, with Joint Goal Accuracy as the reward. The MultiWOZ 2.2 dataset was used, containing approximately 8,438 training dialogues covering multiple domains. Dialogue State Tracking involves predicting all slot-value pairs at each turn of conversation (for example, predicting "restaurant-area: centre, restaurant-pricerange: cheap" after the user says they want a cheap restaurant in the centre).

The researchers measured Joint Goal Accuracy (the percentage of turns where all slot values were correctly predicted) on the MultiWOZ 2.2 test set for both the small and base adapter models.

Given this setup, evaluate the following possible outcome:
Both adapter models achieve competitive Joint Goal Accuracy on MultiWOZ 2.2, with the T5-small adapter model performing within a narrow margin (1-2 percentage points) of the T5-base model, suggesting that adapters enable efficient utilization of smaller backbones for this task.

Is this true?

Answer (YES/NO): YES